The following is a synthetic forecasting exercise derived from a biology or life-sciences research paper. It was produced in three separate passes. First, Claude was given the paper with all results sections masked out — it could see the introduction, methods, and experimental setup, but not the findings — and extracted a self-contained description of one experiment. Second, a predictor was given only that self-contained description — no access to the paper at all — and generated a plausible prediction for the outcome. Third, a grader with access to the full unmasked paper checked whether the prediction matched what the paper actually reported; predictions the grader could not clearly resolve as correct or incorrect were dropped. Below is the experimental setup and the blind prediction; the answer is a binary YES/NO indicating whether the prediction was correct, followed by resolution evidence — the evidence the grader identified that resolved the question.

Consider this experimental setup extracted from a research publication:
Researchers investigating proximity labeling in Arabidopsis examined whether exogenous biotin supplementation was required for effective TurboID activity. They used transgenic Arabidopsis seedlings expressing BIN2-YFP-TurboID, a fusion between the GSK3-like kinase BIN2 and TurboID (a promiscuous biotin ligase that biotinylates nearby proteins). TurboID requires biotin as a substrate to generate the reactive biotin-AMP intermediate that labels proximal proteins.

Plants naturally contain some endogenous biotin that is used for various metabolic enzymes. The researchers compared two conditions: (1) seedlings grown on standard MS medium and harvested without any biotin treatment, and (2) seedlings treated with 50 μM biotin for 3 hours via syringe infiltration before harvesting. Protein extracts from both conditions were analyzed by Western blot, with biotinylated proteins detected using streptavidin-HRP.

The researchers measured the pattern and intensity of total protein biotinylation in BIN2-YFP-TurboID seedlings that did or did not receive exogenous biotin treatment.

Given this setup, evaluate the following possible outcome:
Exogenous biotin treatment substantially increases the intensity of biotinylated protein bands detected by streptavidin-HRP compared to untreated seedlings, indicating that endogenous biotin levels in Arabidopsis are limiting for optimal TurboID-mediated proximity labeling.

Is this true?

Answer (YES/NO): YES